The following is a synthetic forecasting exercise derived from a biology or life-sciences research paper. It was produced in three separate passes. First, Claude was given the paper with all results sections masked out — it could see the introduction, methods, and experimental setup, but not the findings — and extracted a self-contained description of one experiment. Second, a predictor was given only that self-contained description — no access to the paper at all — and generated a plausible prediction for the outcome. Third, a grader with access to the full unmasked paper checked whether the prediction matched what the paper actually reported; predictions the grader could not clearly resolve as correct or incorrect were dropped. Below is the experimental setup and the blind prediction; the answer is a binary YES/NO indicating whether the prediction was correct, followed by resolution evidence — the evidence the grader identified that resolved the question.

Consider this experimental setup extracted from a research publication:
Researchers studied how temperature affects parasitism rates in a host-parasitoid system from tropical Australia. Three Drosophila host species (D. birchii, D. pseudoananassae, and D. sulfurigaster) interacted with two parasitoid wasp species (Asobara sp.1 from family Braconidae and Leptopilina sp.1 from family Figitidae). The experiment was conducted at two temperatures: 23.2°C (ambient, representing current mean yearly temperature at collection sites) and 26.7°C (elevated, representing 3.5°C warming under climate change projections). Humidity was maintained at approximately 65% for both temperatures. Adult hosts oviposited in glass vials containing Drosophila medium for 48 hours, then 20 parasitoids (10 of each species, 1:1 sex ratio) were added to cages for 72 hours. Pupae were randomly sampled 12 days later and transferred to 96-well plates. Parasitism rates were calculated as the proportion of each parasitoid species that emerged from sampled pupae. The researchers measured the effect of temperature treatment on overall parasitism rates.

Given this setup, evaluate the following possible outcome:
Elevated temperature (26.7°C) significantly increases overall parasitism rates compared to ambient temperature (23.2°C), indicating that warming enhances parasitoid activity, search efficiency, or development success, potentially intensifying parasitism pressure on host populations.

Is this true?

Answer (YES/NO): NO